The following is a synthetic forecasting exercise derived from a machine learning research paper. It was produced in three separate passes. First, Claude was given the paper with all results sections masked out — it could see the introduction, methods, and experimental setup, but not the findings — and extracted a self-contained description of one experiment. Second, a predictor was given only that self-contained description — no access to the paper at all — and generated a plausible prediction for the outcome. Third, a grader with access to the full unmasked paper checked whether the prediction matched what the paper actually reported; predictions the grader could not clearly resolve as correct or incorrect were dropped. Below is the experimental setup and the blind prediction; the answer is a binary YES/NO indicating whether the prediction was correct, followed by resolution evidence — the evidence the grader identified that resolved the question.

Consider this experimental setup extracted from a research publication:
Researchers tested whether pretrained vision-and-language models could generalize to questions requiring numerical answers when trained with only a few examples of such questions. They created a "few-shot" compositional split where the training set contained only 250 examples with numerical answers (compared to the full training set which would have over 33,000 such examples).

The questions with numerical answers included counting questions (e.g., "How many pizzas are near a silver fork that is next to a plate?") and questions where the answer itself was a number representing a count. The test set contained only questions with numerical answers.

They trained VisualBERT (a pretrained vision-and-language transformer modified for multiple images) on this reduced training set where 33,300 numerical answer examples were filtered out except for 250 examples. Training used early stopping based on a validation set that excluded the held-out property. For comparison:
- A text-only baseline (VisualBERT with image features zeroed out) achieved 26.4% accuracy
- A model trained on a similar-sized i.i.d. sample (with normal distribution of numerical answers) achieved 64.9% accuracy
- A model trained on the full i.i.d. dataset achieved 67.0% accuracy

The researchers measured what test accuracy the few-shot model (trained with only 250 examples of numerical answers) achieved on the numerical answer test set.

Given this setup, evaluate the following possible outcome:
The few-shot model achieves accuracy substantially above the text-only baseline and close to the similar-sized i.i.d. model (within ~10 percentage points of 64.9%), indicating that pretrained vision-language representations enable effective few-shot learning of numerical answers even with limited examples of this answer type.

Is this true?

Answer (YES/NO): NO